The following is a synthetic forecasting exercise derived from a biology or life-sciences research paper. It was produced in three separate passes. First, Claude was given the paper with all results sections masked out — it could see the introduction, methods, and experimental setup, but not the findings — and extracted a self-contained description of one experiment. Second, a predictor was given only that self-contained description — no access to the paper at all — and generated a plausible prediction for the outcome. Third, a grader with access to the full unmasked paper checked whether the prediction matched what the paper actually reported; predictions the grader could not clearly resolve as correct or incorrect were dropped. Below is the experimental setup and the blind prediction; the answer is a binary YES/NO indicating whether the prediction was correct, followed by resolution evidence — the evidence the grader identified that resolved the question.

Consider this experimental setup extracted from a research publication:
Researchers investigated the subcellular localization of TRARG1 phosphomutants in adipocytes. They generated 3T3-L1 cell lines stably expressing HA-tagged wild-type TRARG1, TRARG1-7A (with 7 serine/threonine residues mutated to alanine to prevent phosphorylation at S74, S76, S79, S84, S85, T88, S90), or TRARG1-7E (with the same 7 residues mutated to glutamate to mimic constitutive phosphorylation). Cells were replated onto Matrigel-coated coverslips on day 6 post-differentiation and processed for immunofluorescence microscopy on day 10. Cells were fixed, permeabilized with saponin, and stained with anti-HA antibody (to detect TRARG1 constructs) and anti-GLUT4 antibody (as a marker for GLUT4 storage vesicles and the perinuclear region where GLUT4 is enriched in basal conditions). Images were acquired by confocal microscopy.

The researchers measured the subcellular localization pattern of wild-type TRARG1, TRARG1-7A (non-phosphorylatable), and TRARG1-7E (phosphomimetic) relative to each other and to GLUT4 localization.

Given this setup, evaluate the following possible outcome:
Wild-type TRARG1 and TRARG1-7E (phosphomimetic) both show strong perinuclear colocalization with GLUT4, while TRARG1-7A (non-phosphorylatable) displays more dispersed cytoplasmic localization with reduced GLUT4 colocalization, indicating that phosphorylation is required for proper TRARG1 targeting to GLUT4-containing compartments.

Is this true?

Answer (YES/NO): NO